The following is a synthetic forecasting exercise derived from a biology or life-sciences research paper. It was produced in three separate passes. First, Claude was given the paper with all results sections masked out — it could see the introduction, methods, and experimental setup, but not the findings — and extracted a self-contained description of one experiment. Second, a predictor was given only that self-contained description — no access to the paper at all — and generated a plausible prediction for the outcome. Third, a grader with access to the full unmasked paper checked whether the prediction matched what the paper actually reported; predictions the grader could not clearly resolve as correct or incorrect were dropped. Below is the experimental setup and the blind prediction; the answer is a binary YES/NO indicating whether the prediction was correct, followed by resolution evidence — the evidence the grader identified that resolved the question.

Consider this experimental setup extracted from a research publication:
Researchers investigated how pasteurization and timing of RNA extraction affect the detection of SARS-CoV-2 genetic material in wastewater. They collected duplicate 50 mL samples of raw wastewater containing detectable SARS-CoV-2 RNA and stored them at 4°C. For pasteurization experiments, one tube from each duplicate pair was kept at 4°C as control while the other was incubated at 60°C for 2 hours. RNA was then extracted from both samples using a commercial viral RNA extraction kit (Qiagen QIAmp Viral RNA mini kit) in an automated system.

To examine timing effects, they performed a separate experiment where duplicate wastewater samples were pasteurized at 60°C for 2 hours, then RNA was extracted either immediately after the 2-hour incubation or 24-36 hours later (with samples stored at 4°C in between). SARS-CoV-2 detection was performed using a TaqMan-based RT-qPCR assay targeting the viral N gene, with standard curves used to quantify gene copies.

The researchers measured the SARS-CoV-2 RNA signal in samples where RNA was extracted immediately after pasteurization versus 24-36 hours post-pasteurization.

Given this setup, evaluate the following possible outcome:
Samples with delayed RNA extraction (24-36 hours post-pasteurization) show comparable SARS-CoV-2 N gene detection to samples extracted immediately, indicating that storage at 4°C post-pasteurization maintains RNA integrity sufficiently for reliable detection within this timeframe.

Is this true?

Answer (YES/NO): NO